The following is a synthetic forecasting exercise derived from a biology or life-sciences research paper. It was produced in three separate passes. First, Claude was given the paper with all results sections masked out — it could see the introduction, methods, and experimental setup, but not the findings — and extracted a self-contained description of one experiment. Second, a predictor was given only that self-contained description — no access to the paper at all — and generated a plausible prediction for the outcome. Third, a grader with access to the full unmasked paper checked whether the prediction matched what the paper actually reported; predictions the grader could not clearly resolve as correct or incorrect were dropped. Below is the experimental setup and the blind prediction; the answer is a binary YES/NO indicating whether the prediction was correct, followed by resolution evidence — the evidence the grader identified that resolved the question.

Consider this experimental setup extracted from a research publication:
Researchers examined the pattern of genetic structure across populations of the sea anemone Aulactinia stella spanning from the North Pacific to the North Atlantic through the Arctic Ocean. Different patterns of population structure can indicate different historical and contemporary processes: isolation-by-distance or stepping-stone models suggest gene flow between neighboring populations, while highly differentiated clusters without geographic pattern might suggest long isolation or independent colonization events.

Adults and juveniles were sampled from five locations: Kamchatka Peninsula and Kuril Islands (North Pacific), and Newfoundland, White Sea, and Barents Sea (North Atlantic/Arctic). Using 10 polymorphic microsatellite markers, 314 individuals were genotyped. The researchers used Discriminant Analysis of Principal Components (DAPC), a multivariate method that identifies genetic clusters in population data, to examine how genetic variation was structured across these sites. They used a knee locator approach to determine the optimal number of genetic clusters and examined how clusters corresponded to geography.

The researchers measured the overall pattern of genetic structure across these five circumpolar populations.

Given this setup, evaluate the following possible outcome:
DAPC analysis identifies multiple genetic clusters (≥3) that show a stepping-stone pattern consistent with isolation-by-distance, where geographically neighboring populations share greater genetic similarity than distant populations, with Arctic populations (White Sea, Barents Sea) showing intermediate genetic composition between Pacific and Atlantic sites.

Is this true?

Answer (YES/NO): NO